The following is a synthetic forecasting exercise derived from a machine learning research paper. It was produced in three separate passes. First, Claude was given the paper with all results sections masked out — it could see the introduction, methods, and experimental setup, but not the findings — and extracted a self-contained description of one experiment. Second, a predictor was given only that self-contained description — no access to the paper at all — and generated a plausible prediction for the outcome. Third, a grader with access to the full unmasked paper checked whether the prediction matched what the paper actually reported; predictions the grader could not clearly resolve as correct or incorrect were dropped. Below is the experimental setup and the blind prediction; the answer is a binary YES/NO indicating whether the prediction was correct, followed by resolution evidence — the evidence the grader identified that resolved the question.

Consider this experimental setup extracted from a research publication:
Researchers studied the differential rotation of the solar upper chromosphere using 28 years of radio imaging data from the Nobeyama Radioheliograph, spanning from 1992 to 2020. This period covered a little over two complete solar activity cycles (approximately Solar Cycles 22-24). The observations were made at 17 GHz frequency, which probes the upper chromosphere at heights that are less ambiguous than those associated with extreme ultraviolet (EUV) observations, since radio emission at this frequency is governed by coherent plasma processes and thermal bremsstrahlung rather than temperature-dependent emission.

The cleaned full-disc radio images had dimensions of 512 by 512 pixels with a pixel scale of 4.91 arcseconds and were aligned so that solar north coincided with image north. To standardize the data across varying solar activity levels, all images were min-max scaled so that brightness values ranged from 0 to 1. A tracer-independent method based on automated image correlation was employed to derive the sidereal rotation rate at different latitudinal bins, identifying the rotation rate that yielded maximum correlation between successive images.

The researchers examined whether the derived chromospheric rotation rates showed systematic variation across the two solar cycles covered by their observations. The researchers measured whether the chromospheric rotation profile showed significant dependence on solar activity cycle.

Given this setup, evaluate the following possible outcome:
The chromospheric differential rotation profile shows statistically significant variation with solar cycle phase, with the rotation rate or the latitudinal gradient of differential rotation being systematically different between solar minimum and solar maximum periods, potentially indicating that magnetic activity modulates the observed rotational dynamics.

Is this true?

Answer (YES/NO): NO